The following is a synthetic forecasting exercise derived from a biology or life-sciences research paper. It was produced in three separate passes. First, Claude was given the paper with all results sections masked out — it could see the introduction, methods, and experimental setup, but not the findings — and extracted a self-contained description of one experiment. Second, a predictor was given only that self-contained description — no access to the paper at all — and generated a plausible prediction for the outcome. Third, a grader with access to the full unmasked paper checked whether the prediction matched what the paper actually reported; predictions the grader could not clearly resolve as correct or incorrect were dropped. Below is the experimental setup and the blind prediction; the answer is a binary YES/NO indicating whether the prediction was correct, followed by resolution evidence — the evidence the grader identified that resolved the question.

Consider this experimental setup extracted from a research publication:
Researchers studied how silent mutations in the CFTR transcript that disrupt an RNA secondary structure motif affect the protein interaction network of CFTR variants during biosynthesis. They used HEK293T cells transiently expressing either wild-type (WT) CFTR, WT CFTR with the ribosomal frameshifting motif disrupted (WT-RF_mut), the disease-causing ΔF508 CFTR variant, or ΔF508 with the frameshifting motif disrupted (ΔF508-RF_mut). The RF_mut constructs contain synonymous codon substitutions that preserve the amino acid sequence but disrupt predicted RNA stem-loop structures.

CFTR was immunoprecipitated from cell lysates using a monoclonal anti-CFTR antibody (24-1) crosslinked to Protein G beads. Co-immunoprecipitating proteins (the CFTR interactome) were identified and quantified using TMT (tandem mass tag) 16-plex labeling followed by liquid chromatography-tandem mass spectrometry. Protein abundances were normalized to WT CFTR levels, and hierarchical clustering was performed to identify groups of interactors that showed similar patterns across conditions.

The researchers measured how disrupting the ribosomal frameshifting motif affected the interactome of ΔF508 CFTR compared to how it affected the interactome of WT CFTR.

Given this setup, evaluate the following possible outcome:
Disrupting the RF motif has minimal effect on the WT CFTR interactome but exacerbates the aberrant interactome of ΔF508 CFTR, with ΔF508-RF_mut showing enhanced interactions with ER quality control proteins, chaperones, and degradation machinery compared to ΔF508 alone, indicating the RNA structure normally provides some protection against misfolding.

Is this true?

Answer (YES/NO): NO